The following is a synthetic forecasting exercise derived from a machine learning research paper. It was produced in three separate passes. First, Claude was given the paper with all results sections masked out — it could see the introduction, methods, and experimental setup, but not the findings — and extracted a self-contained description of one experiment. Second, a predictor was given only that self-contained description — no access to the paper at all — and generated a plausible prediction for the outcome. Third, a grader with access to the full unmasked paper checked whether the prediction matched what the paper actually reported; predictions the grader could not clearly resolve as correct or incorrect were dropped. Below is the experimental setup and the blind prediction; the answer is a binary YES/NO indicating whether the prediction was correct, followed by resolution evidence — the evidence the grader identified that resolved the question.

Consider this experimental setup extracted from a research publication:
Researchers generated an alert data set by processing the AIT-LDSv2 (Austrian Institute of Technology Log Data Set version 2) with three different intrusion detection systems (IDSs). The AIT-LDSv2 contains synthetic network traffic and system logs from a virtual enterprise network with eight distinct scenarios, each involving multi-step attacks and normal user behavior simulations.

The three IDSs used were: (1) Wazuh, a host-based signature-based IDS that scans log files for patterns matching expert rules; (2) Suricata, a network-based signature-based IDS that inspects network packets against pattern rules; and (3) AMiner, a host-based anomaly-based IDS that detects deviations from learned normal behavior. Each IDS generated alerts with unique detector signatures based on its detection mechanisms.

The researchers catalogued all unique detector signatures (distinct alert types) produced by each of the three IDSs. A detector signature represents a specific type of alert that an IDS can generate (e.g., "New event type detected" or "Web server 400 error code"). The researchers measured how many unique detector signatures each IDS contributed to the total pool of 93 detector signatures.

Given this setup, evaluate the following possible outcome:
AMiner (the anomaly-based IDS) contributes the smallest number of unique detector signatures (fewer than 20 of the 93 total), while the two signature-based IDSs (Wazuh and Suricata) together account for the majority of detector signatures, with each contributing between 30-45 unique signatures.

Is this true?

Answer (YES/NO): NO